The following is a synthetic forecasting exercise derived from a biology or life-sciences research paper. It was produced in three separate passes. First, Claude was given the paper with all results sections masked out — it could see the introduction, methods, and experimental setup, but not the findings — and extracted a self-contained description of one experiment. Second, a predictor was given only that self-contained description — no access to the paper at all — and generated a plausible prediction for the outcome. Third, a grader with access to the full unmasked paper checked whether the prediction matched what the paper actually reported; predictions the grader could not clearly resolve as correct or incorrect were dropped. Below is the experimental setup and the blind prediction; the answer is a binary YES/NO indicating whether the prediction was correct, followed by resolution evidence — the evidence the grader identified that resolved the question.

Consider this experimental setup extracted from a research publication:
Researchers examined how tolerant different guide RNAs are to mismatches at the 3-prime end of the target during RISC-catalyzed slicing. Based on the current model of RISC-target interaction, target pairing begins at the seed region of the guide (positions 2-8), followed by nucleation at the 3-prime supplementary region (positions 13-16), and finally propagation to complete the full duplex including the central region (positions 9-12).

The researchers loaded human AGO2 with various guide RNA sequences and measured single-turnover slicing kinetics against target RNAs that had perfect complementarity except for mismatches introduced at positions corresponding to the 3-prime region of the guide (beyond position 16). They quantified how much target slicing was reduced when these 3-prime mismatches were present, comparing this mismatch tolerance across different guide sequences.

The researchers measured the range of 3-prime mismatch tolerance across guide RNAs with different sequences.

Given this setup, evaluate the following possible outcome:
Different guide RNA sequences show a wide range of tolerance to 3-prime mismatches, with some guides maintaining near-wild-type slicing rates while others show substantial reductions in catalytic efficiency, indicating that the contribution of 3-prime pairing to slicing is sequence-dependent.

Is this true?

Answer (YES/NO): YES